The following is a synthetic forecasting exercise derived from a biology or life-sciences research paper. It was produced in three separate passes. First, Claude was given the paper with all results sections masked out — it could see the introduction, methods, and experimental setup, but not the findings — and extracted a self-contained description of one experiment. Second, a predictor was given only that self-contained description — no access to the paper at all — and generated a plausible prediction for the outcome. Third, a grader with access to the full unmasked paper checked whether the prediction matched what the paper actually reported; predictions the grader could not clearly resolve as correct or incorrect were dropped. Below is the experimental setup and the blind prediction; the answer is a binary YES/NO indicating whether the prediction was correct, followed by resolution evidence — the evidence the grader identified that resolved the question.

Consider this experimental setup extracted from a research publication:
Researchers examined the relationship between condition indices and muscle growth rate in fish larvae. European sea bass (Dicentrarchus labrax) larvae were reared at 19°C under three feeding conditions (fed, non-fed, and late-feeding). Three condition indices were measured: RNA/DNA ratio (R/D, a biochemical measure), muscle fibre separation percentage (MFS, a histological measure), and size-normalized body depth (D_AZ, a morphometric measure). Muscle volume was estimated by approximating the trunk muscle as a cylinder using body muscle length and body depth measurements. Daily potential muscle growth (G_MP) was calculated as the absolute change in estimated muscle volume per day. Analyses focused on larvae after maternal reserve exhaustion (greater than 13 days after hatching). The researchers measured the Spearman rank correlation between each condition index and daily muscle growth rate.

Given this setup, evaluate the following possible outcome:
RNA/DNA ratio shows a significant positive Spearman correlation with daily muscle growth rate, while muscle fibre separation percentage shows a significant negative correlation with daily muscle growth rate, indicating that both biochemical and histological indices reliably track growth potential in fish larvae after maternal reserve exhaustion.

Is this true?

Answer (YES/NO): NO